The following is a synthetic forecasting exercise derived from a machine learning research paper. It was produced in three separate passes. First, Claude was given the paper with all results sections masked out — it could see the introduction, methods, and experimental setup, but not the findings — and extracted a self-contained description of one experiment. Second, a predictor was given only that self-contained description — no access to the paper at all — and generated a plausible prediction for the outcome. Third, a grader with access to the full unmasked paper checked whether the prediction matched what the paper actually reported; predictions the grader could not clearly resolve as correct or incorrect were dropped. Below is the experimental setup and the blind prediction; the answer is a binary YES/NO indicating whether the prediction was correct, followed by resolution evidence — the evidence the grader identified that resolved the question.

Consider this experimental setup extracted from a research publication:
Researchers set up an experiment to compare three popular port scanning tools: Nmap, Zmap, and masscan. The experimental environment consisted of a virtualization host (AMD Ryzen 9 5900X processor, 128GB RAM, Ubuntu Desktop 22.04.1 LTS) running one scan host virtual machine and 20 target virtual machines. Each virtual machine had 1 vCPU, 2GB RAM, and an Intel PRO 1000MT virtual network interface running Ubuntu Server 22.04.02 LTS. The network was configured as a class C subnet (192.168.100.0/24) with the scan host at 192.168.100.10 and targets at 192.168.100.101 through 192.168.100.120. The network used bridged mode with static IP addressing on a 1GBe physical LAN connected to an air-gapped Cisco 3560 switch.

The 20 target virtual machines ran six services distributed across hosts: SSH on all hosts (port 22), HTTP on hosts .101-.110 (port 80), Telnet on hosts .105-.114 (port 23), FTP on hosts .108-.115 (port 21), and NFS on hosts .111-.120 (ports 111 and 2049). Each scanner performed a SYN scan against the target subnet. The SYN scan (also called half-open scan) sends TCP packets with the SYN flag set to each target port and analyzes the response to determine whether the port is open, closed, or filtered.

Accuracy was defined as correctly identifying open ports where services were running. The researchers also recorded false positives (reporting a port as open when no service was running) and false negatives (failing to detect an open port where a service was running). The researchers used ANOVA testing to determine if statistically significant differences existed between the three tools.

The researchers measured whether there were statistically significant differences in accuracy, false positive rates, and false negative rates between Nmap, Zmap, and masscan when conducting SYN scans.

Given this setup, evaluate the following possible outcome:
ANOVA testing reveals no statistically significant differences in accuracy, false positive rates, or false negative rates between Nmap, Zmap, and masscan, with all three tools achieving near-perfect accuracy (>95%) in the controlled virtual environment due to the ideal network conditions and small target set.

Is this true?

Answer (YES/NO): YES